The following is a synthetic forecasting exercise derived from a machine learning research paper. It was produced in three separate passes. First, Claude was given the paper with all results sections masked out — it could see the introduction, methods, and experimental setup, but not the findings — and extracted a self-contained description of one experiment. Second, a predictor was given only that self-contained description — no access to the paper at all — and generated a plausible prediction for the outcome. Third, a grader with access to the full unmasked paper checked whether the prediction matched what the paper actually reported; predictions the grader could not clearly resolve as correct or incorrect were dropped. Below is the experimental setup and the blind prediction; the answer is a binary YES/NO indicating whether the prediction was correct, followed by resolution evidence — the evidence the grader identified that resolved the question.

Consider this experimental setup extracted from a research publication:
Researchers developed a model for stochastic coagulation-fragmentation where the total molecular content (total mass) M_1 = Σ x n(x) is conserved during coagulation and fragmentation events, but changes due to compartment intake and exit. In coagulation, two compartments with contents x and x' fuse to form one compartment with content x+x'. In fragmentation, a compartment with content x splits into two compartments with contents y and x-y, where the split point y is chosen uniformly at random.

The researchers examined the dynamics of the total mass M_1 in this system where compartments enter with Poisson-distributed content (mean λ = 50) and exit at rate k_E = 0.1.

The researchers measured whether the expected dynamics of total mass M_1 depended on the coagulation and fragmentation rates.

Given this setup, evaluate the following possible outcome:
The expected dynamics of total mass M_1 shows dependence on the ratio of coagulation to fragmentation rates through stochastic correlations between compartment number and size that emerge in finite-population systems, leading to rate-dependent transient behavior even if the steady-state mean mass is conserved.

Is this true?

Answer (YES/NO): NO